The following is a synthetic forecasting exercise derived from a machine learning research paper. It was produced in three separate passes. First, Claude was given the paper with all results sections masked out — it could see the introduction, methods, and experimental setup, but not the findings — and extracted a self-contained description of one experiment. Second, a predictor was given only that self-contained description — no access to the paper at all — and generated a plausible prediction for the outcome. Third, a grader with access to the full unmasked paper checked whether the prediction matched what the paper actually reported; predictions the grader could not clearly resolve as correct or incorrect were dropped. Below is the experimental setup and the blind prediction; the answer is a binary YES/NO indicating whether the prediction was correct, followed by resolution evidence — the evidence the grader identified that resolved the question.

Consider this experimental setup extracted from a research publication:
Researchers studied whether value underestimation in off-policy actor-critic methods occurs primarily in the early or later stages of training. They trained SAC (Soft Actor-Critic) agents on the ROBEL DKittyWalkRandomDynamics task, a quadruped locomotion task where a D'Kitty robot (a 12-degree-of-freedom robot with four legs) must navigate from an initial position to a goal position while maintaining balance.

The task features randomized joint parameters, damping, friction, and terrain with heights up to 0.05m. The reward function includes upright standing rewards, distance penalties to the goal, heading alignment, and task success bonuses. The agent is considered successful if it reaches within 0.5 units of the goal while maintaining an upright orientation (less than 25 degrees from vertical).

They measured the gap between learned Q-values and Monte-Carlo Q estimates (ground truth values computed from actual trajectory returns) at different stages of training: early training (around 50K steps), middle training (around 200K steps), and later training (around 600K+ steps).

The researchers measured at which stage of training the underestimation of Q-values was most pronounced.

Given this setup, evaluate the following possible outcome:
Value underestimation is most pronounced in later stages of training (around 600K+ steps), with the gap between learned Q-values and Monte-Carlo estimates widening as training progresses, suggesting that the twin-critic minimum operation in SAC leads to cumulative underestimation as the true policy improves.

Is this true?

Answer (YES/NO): NO